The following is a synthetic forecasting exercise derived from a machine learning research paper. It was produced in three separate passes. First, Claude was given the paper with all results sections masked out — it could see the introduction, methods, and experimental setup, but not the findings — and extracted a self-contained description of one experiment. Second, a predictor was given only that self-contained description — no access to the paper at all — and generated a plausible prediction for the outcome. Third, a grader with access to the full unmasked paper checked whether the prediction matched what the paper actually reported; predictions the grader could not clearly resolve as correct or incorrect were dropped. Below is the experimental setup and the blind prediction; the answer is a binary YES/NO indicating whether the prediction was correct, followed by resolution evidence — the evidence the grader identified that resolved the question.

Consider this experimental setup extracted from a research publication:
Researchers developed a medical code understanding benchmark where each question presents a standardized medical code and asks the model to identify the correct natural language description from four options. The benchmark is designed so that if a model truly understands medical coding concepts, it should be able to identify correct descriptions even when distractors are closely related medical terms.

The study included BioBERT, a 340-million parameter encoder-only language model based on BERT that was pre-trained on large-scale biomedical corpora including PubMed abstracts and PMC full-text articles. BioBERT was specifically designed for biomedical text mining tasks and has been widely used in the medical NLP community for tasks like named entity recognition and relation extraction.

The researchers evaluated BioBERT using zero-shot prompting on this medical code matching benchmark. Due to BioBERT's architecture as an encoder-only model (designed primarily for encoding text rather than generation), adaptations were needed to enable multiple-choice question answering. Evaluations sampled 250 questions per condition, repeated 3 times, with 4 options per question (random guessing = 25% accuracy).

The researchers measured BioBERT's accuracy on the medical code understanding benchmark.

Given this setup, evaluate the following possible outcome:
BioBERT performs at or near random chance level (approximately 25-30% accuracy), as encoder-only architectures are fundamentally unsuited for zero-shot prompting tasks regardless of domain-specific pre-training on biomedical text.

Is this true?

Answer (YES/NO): YES